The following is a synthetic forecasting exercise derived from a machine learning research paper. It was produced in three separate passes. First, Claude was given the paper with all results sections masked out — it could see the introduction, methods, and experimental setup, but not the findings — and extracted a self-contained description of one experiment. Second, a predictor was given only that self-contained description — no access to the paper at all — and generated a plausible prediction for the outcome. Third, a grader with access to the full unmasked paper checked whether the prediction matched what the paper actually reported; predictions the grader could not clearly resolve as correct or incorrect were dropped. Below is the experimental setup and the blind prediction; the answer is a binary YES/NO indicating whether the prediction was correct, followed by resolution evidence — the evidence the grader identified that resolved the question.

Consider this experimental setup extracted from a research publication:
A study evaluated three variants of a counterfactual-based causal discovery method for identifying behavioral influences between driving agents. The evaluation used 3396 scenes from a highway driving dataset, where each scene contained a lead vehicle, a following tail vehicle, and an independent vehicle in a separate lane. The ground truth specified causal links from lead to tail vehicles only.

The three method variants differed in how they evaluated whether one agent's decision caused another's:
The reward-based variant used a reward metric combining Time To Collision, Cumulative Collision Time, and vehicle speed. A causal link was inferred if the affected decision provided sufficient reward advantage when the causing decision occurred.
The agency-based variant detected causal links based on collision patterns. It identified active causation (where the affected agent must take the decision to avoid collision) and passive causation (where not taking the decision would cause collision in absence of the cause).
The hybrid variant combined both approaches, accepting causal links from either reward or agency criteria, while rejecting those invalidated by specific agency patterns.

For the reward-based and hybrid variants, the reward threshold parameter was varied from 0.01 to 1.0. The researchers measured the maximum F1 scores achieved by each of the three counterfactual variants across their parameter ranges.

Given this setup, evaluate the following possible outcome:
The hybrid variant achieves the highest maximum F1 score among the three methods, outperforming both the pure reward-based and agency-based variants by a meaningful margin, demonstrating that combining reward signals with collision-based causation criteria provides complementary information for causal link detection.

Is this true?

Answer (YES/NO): NO